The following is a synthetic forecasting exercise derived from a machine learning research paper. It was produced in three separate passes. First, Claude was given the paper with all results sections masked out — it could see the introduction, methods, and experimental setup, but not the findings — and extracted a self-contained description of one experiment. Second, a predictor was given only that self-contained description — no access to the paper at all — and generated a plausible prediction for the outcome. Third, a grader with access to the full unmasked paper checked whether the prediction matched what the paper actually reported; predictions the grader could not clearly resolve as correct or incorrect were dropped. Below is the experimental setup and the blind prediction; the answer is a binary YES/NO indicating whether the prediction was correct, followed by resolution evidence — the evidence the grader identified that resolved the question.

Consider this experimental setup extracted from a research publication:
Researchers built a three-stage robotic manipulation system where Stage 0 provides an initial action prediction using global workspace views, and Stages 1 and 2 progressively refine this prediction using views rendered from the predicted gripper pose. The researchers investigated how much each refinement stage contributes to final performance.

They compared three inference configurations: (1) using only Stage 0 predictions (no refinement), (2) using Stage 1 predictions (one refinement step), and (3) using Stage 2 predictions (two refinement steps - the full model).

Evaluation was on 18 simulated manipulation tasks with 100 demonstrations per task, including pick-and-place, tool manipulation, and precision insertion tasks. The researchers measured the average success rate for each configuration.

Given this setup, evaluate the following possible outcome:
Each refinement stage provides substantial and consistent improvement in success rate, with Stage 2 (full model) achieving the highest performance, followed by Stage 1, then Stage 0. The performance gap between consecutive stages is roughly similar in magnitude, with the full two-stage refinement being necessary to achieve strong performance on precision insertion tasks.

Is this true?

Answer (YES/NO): NO